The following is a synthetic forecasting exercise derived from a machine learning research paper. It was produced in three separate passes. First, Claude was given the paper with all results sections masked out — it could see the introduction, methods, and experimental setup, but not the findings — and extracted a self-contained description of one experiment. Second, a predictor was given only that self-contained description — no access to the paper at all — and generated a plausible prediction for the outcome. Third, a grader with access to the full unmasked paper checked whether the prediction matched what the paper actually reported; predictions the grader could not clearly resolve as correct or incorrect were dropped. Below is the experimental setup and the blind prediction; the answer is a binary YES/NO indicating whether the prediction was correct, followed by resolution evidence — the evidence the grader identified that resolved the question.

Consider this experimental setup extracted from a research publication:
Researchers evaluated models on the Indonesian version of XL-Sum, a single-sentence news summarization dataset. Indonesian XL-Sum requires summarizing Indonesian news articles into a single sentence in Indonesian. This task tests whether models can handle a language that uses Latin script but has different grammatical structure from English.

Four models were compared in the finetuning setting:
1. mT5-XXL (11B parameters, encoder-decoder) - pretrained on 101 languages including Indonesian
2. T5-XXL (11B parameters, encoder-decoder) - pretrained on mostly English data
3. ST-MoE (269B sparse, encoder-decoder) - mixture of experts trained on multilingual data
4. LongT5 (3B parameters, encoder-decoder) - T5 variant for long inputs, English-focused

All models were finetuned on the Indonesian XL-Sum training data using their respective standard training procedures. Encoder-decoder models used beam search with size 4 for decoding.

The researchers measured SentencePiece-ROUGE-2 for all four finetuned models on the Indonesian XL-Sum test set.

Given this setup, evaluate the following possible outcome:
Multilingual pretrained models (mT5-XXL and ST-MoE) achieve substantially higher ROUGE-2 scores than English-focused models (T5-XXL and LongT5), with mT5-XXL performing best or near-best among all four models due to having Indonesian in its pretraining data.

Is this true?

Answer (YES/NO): NO